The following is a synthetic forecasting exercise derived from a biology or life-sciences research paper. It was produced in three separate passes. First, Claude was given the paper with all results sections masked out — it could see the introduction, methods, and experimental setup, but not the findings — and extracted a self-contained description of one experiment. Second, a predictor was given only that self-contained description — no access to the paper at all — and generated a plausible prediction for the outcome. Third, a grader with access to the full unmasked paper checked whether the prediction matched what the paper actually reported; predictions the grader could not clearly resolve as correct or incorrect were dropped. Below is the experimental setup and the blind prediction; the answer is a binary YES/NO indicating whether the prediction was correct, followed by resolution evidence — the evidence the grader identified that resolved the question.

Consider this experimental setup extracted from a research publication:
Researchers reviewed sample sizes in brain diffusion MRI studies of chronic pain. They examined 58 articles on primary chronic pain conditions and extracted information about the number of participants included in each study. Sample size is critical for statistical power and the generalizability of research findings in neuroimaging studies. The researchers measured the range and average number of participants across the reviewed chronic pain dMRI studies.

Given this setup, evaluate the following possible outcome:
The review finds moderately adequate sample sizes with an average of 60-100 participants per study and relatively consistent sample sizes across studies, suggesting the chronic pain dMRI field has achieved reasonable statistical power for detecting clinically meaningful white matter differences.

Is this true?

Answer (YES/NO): NO